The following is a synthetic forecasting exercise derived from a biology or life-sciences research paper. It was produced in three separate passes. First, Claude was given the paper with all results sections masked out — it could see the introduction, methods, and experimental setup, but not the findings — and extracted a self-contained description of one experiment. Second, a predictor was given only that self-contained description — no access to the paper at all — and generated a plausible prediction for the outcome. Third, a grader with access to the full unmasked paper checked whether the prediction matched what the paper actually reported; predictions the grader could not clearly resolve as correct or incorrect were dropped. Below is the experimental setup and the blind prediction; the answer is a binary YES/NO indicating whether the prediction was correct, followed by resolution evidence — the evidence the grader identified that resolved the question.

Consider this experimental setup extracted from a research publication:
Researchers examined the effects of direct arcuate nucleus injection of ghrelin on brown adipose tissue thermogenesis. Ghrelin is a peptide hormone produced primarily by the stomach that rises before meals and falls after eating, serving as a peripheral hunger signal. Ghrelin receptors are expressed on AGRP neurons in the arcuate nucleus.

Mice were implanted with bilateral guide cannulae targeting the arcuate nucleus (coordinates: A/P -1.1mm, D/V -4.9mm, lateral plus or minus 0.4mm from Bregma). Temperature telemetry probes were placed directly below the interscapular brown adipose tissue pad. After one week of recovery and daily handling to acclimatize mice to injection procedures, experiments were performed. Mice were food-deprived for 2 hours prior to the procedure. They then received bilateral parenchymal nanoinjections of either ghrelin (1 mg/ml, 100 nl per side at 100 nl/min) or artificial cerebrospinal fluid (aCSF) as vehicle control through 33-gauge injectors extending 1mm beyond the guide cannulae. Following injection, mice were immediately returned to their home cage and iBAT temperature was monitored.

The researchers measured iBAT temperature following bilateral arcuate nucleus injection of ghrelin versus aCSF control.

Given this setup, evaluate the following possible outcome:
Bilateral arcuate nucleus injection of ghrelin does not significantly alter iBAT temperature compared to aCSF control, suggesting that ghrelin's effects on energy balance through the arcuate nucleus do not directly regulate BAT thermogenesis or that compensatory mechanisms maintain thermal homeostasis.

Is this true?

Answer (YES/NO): NO